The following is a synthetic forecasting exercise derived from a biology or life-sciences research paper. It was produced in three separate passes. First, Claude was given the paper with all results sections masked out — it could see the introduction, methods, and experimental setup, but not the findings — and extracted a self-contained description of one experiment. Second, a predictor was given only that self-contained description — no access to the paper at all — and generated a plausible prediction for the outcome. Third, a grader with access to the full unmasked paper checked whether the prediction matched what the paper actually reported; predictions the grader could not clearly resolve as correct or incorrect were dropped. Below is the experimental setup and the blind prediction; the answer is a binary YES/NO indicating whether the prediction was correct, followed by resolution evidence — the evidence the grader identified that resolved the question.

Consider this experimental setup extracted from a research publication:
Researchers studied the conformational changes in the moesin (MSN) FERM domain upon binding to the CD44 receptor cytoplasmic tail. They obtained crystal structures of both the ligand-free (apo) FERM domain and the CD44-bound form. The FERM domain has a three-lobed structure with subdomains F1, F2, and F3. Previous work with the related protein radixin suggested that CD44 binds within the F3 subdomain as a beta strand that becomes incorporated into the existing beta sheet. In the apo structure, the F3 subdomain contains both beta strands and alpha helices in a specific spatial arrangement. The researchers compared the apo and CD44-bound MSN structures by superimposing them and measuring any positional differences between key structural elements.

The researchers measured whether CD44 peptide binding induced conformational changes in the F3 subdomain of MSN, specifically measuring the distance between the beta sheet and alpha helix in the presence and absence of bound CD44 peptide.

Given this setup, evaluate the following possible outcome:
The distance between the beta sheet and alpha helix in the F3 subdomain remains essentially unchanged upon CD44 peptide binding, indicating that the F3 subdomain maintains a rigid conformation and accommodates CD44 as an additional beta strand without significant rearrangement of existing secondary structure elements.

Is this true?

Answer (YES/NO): NO